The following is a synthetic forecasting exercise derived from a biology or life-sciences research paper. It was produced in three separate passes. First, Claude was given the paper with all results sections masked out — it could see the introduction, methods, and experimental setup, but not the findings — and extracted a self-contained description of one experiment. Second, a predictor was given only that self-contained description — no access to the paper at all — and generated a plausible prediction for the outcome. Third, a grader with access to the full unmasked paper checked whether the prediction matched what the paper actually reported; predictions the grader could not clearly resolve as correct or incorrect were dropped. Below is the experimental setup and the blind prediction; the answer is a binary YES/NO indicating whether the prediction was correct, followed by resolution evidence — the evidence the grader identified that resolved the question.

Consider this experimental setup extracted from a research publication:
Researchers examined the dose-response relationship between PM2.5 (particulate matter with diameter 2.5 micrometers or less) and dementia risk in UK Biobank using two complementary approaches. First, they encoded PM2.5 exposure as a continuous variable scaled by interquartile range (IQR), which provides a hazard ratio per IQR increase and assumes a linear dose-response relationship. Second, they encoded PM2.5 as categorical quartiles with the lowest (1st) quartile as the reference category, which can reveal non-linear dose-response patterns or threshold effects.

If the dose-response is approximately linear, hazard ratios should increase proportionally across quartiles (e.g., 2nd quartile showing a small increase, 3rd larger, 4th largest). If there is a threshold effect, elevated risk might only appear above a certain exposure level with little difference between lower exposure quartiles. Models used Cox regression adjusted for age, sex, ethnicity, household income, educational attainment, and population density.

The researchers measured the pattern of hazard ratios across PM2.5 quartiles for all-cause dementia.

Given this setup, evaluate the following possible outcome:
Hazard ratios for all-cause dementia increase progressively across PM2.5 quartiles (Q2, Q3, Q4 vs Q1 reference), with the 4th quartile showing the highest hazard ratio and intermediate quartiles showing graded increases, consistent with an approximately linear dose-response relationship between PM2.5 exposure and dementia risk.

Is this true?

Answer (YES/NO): YES